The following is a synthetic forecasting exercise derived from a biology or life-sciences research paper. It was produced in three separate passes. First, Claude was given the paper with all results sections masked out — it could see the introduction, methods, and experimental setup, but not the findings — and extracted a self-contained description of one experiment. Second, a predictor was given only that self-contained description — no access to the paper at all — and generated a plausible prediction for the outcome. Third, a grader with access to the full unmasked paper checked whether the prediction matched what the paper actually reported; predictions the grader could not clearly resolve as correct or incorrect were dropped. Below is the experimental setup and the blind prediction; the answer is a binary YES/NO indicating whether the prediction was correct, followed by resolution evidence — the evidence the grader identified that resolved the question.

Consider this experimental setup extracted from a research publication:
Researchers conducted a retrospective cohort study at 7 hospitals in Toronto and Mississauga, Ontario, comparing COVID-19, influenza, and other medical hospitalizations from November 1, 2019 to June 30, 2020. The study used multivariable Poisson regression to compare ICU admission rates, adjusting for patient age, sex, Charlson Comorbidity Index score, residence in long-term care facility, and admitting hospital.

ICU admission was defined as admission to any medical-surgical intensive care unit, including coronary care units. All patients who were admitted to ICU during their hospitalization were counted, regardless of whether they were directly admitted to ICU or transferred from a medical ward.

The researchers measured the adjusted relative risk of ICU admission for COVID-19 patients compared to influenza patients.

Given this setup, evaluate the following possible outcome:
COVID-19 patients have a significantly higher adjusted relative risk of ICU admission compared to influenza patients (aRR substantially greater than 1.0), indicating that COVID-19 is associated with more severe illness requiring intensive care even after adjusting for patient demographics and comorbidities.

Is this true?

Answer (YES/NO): YES